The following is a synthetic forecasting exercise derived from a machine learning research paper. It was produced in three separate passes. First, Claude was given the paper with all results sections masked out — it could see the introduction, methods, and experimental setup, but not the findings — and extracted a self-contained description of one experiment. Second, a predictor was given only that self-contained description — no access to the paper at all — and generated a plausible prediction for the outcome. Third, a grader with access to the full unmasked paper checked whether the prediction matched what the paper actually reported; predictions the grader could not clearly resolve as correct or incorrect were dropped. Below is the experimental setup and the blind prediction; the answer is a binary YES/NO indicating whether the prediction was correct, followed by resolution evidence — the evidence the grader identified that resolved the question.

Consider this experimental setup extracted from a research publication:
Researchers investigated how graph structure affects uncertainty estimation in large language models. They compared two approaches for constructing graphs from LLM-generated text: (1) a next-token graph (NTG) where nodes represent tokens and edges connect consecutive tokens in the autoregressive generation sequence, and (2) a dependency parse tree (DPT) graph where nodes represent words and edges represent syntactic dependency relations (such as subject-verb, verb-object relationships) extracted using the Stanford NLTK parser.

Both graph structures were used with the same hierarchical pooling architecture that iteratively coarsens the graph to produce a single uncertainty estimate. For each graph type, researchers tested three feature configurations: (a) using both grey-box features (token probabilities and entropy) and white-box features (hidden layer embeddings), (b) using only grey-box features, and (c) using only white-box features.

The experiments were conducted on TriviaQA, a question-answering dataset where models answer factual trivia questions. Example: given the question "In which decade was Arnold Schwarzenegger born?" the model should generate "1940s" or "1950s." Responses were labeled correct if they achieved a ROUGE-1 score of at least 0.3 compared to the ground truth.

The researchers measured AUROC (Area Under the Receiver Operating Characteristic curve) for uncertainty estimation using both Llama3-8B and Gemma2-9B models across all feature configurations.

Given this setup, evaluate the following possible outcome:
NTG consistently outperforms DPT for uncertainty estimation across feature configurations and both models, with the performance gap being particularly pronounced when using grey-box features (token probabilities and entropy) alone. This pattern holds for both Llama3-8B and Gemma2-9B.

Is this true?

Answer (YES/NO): NO